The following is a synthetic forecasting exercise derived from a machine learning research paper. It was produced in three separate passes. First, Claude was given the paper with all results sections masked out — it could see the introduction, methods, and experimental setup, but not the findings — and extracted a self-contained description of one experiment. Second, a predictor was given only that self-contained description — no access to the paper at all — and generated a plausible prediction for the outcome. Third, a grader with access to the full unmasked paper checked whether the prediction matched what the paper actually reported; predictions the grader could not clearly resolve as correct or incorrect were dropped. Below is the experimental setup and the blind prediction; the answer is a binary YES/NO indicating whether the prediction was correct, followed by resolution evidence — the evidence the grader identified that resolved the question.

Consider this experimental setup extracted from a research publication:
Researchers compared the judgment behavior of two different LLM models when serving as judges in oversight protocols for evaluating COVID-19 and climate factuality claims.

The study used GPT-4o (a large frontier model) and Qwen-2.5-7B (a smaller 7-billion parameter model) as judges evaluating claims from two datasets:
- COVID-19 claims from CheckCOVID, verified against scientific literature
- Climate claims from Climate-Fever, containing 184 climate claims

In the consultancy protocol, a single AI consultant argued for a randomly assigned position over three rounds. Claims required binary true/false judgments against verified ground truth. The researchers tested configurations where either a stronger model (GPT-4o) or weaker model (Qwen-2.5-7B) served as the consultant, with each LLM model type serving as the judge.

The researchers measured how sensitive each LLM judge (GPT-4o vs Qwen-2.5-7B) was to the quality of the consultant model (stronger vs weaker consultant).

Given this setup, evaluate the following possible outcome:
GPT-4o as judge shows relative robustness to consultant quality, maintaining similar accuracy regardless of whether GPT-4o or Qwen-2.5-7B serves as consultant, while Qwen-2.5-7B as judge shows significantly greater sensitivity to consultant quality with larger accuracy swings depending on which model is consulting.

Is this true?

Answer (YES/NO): NO